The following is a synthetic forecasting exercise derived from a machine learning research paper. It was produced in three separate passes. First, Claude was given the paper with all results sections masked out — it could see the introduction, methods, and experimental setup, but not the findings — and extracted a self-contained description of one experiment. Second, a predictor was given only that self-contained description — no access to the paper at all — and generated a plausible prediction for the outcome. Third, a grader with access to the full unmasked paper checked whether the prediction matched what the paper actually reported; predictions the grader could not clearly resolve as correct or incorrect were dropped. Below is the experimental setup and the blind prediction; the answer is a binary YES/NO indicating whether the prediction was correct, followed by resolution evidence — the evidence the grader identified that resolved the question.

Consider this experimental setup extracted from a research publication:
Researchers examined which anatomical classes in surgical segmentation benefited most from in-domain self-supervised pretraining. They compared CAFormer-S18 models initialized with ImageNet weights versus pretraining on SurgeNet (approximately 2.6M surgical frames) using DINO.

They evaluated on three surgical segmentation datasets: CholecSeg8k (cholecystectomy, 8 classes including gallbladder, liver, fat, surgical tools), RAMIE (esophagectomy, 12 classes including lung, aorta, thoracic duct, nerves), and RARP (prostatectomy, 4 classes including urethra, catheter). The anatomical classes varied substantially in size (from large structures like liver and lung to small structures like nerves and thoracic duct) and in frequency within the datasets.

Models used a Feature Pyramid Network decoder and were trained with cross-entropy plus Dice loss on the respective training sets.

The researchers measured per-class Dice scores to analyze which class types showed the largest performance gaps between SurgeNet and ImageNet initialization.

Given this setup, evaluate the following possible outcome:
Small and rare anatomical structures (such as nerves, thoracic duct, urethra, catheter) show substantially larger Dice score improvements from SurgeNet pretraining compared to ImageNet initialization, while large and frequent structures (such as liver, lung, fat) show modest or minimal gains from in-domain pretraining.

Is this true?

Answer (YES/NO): NO